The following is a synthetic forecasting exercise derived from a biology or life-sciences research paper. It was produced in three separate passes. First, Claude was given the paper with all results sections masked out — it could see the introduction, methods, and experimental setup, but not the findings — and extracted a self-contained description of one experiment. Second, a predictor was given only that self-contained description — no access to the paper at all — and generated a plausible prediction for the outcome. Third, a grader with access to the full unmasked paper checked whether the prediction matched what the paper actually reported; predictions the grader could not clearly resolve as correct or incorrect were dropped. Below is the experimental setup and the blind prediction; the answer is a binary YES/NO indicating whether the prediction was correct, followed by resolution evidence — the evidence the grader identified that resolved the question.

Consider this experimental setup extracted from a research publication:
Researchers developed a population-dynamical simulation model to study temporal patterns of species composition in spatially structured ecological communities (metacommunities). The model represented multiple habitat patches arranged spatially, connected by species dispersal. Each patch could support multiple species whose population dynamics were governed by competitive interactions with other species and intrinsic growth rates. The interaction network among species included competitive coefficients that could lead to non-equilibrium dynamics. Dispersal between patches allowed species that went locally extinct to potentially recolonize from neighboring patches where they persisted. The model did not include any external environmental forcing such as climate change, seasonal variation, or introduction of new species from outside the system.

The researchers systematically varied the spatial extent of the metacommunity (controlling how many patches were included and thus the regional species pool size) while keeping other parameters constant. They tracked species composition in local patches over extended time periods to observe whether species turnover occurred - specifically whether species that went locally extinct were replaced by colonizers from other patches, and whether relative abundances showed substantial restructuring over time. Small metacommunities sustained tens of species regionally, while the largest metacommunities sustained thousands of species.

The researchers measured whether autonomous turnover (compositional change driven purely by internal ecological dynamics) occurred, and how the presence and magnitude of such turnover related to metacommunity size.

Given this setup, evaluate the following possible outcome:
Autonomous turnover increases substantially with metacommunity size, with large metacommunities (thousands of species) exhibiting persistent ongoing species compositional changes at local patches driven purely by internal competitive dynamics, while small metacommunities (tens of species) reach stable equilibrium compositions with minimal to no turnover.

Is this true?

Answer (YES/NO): YES